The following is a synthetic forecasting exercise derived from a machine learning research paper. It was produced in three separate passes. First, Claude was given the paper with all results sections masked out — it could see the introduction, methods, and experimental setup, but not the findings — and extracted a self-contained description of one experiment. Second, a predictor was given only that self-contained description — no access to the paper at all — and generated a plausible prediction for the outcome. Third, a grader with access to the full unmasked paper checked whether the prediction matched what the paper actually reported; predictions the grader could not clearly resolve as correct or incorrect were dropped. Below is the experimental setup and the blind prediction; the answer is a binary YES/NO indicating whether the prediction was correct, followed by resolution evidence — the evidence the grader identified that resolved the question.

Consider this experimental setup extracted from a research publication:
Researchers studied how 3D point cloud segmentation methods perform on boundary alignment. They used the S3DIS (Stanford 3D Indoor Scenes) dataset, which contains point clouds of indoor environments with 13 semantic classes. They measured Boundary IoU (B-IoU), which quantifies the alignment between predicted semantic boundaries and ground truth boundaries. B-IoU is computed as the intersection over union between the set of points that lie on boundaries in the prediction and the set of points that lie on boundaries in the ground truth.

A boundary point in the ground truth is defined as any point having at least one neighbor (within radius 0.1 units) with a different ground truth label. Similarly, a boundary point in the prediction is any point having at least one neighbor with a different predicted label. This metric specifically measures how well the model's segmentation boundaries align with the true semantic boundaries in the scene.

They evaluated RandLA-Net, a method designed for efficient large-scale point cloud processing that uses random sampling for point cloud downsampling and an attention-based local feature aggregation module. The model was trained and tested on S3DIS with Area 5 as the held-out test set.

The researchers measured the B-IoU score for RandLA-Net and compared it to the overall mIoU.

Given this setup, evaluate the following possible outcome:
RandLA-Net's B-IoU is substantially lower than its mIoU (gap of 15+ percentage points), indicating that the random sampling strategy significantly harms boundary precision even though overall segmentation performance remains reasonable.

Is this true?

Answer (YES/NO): YES